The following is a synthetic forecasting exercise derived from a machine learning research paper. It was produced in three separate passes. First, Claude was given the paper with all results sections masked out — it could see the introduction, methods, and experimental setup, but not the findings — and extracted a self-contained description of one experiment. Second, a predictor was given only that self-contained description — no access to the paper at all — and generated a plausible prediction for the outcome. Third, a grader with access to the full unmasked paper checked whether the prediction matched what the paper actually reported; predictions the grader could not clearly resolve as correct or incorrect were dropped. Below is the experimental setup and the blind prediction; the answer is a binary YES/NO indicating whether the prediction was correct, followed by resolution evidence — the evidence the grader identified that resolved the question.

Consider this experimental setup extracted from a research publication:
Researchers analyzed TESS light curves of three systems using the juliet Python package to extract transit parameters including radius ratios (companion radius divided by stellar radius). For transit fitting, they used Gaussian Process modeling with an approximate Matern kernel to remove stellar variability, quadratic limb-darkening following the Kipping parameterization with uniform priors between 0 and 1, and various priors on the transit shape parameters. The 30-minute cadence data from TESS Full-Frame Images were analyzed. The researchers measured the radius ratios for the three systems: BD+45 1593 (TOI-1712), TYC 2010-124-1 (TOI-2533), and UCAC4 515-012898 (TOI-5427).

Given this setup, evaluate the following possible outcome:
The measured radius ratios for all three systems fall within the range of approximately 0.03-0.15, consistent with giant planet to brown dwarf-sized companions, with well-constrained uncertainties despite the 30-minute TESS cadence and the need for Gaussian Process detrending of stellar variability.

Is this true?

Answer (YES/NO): YES